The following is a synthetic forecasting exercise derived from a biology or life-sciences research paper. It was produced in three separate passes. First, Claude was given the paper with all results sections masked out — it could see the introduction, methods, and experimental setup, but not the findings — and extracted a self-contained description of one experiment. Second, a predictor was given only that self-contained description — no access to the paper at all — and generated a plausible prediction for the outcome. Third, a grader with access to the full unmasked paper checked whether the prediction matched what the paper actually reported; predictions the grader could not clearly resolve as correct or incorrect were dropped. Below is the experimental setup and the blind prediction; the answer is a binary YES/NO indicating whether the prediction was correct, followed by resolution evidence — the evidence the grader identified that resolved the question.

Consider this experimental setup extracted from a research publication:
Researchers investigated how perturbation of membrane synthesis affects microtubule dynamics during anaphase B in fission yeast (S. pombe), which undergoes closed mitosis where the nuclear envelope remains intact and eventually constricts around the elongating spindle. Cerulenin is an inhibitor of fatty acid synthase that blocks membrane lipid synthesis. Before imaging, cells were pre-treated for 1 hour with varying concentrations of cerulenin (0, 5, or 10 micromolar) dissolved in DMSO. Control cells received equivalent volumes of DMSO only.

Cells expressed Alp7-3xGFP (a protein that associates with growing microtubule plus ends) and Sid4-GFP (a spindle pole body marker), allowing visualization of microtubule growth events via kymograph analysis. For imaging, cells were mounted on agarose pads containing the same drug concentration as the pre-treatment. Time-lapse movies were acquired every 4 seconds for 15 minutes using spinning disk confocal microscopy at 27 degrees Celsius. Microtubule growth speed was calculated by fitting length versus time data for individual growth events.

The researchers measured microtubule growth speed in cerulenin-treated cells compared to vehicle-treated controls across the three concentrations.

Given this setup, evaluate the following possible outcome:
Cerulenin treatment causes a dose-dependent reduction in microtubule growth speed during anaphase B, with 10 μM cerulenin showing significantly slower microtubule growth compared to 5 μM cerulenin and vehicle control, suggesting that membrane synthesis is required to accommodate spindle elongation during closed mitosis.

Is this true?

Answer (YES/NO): NO